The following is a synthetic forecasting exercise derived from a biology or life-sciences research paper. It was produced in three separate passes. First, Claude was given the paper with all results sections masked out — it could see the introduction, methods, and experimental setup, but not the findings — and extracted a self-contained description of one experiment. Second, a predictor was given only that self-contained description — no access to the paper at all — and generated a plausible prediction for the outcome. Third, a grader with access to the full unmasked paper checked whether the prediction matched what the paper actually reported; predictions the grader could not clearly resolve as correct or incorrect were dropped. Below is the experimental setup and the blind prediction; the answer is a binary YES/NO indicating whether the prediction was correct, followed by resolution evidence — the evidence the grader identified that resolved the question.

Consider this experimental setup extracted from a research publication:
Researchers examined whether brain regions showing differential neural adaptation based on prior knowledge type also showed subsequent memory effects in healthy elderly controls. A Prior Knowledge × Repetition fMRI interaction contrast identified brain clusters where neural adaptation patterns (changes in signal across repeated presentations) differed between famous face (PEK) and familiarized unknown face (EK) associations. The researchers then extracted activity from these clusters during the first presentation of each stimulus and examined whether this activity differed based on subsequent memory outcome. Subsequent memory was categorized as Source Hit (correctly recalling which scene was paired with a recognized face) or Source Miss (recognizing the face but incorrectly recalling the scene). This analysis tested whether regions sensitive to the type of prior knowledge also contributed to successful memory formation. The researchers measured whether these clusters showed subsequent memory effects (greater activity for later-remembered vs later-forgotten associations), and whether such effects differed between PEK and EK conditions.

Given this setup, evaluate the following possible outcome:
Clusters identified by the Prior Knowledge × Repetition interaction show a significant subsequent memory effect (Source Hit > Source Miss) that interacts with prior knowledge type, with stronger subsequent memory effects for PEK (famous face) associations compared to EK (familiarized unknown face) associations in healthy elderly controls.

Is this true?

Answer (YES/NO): NO